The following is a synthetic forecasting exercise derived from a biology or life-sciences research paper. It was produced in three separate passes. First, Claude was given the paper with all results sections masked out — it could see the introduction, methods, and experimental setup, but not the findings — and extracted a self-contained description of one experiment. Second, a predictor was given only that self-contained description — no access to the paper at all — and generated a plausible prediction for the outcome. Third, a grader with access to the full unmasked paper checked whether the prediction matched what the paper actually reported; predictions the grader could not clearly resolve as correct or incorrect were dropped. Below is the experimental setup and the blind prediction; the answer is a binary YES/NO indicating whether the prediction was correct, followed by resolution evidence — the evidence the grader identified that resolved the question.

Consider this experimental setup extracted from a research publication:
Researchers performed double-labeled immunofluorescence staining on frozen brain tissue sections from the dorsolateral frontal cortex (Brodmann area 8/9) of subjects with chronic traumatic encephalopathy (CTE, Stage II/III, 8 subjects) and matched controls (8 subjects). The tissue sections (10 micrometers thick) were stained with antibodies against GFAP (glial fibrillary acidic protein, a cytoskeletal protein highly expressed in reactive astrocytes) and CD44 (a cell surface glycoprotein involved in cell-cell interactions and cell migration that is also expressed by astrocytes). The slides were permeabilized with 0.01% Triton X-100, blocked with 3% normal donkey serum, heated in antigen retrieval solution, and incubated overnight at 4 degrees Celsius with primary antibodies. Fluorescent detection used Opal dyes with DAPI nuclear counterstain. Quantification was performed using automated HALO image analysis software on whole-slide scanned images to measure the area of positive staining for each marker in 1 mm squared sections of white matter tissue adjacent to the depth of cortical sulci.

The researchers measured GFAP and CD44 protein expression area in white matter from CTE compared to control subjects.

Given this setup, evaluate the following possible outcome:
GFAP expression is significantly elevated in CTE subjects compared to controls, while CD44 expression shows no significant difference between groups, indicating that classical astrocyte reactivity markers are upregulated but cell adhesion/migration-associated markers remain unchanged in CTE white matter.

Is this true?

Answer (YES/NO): NO